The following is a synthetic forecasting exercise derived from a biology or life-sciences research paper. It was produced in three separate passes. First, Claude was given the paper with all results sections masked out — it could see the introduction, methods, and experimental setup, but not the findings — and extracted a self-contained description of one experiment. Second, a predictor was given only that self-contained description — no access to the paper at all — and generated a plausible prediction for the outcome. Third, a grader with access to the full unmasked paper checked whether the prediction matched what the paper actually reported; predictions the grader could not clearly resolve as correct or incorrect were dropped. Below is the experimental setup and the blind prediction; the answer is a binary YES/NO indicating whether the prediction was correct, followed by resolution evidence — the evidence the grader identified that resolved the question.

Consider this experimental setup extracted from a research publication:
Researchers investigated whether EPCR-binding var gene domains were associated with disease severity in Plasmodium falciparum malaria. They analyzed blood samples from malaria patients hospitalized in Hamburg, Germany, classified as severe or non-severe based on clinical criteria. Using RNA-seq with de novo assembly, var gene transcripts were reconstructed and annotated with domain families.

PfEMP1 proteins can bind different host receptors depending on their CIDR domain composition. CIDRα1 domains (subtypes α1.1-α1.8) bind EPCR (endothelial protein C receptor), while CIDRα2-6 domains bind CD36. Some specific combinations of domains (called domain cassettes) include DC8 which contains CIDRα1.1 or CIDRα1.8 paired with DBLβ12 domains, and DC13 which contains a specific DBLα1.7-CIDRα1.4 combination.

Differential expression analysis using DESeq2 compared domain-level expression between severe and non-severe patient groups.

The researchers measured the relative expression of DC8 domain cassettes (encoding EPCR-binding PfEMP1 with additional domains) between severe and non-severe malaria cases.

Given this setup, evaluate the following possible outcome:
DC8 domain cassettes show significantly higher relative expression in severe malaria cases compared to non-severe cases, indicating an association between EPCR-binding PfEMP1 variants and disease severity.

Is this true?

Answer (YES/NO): YES